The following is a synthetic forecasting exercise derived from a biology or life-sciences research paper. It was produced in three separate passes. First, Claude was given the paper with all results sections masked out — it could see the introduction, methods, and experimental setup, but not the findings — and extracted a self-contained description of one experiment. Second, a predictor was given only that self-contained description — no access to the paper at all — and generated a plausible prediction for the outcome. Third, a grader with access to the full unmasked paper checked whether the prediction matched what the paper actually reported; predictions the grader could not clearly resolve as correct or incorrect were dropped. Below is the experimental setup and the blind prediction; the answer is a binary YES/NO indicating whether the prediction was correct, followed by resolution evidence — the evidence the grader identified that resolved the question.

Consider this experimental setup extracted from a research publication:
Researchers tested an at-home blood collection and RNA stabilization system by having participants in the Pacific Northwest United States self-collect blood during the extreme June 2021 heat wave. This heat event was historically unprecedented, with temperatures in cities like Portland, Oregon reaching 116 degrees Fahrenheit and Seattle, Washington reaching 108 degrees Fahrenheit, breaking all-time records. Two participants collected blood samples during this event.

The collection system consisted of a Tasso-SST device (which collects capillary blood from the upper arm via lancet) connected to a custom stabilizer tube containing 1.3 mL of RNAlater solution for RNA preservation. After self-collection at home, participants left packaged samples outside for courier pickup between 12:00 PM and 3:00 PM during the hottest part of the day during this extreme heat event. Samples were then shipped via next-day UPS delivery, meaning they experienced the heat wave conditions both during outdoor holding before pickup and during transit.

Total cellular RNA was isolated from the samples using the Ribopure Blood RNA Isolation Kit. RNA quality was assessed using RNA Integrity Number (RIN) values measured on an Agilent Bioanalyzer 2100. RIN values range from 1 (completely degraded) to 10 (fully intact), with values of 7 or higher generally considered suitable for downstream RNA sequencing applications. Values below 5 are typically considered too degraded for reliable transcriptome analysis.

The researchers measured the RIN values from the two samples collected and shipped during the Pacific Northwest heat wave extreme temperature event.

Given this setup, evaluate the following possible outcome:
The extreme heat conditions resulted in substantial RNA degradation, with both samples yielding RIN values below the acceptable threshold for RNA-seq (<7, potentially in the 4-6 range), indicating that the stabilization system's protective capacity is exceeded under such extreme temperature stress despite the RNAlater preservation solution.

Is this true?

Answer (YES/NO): NO